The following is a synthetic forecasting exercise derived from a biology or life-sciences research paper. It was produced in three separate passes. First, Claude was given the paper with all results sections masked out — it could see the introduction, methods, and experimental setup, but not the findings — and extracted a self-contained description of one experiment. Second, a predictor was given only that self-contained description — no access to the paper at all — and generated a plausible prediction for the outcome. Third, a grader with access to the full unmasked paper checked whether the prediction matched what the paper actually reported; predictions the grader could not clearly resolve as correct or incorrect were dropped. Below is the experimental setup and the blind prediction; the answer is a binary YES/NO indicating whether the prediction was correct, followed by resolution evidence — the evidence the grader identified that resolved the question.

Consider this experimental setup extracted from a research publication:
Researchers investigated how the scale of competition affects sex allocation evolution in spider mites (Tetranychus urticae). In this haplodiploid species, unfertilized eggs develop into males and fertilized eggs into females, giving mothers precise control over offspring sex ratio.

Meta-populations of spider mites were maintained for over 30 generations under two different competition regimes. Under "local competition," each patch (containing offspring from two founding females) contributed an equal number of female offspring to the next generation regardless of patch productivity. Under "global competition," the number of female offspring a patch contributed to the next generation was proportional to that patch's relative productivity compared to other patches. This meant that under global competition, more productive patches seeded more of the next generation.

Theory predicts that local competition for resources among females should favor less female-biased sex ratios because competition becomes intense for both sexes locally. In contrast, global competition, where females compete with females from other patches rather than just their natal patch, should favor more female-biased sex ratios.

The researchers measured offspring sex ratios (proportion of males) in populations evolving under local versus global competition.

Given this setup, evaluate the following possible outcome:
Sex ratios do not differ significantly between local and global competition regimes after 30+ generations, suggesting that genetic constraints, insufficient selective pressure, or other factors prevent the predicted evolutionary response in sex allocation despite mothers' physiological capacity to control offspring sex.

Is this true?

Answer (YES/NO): YES